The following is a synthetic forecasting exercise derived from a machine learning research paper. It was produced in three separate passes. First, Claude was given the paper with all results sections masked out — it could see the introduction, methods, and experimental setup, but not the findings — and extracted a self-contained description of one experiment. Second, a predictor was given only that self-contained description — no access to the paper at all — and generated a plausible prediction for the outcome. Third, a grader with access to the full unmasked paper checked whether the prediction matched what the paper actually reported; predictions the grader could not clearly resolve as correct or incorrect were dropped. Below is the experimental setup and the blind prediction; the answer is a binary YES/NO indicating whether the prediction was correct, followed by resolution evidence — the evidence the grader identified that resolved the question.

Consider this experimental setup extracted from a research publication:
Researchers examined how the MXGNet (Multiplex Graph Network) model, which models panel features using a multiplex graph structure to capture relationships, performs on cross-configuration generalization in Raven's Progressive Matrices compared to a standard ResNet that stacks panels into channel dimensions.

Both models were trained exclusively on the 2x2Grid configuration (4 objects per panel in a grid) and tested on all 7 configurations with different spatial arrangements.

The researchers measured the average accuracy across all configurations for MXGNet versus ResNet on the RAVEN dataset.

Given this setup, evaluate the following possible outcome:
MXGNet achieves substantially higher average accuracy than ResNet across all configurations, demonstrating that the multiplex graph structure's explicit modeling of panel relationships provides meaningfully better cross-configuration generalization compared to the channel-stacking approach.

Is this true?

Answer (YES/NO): NO